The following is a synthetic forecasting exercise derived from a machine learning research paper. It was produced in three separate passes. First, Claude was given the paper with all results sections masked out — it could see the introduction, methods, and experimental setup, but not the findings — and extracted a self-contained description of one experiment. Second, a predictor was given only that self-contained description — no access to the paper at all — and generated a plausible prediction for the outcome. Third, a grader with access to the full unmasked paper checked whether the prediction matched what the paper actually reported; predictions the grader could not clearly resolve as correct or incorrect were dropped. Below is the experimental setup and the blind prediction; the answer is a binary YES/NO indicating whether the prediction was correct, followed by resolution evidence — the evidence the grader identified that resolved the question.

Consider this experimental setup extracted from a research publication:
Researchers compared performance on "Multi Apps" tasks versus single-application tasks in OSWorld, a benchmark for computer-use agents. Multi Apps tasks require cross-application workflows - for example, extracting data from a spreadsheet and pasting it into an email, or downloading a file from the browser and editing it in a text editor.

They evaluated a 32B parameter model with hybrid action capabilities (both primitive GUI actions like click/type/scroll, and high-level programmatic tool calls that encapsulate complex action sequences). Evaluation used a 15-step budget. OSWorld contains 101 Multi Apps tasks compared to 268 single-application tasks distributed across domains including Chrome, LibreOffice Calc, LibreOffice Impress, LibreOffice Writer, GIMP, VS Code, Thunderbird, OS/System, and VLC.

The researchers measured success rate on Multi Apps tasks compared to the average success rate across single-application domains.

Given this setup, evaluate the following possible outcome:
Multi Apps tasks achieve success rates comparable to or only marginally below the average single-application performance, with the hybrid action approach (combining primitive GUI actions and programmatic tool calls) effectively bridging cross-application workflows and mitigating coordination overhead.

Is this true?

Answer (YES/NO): NO